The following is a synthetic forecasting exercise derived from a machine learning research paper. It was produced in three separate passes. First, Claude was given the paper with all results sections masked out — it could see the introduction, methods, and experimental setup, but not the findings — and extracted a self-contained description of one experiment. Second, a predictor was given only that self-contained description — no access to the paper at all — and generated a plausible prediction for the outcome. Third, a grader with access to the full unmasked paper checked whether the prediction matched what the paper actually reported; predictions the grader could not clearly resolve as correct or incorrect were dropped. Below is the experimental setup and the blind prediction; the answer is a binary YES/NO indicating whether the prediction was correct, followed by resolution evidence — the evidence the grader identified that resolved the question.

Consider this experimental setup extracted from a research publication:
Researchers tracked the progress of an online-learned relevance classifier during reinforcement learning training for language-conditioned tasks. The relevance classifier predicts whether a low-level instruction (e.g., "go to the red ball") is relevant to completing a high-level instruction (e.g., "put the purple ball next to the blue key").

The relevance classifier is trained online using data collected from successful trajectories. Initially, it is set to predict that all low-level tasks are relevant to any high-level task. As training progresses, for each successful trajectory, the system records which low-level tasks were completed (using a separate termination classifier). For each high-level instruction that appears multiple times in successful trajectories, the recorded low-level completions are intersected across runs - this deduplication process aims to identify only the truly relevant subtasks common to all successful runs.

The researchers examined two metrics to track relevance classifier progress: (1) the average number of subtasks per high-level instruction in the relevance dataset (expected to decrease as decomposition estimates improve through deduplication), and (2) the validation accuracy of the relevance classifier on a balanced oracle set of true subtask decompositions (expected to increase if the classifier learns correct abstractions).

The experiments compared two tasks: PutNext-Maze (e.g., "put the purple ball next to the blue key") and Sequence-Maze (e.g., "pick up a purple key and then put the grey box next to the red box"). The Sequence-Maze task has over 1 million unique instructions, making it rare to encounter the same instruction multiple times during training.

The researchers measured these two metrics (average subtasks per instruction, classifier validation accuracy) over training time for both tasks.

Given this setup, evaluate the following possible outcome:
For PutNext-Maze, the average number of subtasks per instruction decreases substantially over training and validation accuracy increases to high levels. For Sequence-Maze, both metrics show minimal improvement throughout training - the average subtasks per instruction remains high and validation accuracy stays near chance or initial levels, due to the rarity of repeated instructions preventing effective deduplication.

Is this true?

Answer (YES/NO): NO